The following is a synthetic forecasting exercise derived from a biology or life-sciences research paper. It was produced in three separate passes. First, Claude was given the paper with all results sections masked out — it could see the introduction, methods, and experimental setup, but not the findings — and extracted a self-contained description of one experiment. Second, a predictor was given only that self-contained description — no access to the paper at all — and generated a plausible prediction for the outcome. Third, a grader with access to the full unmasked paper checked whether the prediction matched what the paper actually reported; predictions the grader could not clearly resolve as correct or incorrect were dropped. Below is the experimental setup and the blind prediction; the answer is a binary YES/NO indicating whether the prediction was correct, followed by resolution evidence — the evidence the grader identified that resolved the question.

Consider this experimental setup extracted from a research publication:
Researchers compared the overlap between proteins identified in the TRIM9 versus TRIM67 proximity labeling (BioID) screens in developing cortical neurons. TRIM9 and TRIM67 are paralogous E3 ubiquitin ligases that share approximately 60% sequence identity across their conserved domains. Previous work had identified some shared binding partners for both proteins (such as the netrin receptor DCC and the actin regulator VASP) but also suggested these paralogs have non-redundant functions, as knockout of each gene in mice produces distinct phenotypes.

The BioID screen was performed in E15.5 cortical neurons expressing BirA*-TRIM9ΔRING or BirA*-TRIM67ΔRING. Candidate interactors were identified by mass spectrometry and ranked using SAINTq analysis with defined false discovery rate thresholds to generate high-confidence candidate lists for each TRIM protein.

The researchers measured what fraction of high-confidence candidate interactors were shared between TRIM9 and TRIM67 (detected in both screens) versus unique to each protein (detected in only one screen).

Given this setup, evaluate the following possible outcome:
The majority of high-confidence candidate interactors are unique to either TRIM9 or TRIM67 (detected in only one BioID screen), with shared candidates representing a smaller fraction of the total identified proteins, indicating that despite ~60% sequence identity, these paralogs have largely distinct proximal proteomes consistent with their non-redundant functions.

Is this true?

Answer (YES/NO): NO